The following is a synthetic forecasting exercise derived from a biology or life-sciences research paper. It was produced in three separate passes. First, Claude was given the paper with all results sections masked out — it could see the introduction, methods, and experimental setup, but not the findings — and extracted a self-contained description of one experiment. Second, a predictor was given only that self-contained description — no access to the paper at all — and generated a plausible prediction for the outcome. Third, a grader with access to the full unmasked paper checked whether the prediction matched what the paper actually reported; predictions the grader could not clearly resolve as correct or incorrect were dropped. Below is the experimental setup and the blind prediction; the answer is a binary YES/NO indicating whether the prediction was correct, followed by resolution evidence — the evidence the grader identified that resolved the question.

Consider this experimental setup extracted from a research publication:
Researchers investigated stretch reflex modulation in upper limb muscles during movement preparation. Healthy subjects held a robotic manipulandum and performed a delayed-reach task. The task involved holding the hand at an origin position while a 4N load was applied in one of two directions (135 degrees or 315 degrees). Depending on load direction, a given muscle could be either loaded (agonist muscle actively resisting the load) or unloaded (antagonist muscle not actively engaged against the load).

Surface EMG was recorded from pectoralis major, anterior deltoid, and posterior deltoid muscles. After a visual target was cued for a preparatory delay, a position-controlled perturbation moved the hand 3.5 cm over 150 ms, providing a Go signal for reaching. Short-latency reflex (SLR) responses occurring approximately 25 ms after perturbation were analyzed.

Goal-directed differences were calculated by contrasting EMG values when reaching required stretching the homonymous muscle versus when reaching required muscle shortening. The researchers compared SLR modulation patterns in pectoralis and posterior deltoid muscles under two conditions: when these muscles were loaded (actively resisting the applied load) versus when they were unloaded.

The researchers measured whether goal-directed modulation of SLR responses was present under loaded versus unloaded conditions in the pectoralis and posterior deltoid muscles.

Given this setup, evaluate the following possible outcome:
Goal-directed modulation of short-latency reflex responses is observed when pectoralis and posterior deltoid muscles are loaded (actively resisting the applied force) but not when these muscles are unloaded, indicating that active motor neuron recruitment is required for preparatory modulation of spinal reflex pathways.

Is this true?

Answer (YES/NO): NO